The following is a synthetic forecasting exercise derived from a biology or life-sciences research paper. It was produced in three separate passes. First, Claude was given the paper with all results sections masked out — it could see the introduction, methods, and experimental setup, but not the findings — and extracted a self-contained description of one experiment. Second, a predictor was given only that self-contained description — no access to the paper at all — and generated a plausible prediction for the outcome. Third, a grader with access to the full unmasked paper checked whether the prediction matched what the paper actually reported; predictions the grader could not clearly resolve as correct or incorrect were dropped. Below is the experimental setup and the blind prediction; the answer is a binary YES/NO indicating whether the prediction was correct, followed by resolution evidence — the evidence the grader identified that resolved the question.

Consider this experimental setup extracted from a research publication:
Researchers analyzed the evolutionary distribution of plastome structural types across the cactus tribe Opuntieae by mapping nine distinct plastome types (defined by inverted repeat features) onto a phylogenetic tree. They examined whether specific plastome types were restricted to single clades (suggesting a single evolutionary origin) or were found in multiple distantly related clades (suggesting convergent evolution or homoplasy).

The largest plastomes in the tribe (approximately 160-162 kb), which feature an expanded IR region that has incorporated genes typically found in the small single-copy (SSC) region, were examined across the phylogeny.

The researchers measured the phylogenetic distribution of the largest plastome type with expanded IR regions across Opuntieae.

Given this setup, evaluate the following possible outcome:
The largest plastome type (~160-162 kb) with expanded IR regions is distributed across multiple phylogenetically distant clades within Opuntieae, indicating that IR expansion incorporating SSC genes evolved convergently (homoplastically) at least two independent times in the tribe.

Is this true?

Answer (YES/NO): YES